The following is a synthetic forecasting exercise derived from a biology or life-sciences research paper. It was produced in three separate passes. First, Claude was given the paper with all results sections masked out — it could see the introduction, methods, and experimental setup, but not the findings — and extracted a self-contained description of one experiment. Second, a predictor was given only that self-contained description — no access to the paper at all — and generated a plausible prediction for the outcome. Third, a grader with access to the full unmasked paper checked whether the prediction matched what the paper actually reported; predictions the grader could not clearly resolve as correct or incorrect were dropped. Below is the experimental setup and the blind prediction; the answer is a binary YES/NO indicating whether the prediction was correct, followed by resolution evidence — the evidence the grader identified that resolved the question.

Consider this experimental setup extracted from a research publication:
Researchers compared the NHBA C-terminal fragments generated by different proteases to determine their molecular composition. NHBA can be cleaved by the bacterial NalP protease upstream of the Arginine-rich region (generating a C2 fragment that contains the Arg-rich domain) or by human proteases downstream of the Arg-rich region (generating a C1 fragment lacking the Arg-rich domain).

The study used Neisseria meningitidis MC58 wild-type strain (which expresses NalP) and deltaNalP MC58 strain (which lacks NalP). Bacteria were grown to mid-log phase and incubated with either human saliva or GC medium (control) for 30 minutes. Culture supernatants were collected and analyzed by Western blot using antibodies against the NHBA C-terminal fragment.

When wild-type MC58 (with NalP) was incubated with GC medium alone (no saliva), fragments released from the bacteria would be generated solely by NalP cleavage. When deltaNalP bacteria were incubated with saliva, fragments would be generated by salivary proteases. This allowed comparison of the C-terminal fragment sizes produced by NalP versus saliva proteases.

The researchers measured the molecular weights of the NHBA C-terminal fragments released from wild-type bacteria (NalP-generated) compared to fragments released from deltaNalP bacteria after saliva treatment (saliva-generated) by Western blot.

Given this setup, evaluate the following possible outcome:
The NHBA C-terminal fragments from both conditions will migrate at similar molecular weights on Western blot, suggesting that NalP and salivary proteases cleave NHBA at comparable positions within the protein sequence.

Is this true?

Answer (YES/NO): NO